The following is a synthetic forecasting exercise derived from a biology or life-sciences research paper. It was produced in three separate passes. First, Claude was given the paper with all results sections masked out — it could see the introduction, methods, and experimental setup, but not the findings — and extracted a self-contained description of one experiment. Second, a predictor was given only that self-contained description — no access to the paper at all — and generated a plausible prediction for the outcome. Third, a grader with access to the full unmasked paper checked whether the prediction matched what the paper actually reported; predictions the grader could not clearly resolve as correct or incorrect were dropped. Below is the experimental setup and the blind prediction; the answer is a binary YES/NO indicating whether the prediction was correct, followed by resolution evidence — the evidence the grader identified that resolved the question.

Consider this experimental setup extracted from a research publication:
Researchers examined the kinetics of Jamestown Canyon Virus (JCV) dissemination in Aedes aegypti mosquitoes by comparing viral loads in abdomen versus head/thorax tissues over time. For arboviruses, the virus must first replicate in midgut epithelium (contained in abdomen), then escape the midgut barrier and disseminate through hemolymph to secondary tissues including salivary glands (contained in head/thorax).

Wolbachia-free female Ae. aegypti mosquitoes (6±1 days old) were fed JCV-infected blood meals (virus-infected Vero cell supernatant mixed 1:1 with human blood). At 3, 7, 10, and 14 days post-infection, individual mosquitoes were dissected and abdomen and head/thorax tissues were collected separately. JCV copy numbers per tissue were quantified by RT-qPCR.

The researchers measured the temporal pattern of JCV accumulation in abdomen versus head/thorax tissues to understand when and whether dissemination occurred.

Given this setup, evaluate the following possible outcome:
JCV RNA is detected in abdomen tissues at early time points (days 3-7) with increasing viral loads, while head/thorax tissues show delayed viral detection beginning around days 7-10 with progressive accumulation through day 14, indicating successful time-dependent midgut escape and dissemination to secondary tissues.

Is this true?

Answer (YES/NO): NO